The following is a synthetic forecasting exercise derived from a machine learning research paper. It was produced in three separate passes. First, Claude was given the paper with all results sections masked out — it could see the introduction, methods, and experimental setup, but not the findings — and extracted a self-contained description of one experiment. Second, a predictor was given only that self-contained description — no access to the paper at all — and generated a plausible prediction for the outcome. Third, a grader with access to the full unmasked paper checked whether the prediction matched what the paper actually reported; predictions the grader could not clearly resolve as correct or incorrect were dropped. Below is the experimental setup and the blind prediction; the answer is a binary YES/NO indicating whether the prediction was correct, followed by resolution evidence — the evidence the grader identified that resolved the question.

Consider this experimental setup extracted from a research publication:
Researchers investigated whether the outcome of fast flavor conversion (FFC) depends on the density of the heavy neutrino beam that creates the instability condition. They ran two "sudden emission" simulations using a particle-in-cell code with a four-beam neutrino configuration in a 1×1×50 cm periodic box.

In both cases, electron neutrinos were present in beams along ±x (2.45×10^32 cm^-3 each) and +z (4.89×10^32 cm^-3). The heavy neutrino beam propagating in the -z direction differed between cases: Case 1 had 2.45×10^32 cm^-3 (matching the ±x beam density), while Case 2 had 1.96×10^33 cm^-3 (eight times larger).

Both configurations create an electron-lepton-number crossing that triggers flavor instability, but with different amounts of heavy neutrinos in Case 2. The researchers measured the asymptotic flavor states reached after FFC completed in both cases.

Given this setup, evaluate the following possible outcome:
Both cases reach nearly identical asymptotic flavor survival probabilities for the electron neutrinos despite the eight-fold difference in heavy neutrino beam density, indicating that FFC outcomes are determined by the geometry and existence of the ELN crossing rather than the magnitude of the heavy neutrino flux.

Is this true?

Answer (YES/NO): NO